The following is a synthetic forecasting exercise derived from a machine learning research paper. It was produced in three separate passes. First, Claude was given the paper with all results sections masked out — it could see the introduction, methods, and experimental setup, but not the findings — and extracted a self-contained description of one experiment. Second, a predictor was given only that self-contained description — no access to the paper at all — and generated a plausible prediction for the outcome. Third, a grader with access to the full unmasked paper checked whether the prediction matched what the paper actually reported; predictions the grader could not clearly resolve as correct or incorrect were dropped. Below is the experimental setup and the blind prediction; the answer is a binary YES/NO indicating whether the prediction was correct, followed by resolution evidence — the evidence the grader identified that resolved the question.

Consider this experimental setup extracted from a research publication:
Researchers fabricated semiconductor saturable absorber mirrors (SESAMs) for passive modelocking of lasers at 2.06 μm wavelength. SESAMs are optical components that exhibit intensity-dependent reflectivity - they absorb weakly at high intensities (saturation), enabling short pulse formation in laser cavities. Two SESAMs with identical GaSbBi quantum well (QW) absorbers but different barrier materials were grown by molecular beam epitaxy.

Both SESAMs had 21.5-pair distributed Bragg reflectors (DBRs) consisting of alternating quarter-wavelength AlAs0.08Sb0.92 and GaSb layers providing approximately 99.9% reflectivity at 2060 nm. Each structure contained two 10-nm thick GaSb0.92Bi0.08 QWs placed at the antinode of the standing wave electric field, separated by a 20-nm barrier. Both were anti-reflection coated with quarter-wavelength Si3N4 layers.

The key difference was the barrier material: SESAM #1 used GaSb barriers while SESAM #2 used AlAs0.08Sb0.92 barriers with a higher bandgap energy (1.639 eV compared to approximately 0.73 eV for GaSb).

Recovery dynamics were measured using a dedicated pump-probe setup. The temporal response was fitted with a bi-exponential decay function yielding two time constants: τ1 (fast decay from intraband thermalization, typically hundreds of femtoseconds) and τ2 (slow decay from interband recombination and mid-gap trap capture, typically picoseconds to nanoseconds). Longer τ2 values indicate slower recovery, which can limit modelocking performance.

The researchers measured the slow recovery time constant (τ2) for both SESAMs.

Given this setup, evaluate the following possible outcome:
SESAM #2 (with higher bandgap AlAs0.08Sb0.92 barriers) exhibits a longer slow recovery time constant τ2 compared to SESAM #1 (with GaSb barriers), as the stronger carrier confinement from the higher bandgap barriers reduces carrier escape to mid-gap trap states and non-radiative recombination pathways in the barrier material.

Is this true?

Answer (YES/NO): YES